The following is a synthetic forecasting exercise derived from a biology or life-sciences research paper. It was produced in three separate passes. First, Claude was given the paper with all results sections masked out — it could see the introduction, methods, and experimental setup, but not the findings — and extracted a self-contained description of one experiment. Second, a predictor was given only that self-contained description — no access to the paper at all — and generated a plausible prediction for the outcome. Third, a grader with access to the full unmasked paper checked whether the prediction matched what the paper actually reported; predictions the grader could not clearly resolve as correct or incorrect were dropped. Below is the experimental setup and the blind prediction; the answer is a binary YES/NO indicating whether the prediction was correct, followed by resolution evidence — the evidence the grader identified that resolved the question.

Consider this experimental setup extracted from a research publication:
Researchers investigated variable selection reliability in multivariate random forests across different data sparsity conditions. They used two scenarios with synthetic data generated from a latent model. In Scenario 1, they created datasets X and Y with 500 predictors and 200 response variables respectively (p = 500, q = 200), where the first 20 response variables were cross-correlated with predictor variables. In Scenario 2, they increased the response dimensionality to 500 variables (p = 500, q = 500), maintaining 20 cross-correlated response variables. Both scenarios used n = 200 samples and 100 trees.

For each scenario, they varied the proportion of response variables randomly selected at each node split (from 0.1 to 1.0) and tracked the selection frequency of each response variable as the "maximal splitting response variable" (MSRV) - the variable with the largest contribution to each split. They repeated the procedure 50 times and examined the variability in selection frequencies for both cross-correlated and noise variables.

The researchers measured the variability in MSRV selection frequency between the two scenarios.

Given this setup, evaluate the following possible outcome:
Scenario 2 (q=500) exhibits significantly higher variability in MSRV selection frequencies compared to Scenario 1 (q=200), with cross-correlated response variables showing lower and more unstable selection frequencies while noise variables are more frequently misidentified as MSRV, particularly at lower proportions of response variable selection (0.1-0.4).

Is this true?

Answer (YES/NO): NO